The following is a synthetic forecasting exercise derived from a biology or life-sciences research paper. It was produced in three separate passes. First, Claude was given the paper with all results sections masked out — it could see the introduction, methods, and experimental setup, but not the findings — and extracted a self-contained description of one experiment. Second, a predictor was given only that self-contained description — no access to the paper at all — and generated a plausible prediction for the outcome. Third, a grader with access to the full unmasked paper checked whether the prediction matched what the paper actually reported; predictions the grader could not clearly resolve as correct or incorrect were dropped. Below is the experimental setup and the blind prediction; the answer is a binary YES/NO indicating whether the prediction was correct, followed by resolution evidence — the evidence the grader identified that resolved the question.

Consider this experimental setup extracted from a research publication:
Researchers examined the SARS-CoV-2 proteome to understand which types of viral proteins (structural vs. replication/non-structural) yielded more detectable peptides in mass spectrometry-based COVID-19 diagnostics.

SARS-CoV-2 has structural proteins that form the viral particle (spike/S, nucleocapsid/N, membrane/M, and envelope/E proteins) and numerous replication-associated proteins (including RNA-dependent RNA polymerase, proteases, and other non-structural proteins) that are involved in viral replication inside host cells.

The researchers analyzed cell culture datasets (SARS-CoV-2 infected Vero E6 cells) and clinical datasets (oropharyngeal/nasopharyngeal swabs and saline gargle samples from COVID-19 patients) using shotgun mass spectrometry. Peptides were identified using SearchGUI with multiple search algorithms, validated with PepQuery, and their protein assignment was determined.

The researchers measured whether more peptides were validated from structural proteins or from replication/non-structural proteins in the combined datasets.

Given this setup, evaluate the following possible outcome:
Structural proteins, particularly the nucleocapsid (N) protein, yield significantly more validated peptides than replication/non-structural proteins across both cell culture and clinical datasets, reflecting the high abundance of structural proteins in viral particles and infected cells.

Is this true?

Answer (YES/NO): YES